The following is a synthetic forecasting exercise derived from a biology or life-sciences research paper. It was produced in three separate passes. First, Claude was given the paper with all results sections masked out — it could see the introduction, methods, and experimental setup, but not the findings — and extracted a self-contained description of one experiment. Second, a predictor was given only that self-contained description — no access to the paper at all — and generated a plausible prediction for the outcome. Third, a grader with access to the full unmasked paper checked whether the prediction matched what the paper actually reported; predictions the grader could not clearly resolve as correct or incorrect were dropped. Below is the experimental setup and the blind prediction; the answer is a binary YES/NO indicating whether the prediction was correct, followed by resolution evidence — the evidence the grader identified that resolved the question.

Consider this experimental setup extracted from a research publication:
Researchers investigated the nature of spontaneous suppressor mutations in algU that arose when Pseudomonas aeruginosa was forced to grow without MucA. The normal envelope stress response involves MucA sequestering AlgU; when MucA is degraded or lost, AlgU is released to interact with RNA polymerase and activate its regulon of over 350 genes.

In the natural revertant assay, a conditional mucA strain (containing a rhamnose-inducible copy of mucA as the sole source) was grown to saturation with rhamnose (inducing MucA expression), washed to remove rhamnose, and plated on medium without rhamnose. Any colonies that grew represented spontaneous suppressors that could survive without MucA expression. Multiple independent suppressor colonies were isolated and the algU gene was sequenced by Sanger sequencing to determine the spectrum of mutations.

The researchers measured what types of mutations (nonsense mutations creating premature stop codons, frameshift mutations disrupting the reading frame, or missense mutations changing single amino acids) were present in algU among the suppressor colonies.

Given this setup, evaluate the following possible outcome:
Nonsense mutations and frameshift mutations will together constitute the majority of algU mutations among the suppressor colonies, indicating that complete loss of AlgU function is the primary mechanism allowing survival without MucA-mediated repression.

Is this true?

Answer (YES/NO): NO